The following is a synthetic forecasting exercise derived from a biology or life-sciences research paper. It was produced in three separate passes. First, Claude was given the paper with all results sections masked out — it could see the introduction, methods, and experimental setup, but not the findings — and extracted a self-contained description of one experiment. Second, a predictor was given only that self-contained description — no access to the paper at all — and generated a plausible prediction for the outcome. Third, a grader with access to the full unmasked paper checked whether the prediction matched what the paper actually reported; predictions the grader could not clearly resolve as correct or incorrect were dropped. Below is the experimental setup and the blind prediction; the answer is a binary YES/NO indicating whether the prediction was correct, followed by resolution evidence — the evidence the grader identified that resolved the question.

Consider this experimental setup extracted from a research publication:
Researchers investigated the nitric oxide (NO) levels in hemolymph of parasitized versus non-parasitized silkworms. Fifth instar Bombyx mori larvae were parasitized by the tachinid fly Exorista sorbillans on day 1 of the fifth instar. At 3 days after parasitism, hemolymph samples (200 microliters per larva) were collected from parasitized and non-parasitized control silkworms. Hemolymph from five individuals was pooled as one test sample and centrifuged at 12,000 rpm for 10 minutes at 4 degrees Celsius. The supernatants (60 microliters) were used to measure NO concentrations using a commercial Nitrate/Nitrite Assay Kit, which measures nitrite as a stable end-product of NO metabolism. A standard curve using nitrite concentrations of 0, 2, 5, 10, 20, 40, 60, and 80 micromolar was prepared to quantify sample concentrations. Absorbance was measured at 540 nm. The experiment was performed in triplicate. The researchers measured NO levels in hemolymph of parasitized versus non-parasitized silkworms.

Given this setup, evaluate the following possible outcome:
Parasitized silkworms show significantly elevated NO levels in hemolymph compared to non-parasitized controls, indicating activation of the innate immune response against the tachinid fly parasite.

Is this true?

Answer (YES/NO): NO